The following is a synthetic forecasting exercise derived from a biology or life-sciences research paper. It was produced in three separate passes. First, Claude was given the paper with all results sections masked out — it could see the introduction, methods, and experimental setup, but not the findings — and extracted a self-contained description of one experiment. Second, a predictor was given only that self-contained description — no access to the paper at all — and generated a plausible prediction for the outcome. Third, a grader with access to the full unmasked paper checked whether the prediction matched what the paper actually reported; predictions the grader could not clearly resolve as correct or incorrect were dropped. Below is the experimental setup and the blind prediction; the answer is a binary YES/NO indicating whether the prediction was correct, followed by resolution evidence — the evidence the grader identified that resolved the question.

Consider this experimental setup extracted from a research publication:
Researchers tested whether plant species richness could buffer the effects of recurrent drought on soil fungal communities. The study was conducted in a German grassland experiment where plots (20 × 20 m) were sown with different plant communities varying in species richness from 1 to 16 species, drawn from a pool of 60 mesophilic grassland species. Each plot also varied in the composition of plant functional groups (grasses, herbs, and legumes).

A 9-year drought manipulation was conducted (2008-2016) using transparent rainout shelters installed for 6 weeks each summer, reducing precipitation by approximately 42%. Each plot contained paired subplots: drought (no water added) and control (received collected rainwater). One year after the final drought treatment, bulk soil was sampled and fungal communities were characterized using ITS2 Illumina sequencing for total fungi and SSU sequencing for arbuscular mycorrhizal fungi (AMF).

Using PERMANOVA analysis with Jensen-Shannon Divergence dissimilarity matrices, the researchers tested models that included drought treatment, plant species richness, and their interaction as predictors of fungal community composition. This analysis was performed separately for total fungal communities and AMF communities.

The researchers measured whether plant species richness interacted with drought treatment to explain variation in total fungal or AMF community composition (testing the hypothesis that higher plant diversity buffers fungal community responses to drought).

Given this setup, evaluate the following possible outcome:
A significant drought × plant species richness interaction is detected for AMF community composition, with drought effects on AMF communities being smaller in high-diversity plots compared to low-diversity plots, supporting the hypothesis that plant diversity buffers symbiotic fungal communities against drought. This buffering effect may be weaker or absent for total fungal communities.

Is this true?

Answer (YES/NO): NO